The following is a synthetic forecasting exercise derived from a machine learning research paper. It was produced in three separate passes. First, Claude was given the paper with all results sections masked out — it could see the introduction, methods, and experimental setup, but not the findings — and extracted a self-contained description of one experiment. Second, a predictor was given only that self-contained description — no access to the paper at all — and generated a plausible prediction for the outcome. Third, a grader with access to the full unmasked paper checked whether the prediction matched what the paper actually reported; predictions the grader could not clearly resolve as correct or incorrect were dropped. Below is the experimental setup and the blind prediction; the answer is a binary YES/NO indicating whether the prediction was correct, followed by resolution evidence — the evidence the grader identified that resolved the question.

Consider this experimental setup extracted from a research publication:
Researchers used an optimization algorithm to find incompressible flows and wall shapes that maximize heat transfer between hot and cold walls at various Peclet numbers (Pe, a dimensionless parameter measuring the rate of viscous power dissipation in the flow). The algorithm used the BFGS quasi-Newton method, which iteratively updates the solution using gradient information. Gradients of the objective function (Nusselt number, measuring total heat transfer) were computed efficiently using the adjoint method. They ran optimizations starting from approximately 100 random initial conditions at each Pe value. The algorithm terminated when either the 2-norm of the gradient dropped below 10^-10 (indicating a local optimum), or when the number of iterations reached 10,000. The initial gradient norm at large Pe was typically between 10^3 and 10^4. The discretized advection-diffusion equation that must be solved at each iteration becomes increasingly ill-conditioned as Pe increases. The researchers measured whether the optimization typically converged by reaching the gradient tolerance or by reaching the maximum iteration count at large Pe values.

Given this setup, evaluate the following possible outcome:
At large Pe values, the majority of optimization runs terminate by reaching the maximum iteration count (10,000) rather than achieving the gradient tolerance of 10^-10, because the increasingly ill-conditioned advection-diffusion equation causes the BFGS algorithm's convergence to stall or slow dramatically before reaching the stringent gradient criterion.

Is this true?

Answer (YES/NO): YES